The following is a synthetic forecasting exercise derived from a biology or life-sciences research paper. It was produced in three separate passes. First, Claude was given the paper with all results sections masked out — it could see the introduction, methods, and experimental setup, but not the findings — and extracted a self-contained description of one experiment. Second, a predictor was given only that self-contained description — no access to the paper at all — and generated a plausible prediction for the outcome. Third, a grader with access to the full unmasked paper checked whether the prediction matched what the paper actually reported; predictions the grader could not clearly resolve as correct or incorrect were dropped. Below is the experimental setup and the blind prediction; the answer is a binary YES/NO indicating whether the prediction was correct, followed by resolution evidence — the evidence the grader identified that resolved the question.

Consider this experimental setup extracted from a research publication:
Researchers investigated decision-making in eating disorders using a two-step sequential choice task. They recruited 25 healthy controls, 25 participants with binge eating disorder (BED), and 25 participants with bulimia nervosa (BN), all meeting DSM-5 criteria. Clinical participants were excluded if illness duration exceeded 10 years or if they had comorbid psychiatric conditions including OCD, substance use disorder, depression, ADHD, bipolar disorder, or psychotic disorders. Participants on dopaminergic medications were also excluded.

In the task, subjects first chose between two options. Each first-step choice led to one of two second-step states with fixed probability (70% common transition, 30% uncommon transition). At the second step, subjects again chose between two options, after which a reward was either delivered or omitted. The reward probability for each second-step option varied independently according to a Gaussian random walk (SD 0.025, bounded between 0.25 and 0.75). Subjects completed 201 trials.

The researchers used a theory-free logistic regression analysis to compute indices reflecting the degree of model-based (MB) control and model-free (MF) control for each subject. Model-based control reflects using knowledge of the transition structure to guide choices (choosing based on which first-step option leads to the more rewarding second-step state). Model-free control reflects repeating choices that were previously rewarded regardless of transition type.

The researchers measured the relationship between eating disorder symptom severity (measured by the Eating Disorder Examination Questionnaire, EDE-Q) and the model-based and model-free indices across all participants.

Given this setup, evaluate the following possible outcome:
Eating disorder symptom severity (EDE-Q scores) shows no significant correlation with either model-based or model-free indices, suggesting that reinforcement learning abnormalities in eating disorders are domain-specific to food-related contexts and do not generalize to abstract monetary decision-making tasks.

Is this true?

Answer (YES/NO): NO